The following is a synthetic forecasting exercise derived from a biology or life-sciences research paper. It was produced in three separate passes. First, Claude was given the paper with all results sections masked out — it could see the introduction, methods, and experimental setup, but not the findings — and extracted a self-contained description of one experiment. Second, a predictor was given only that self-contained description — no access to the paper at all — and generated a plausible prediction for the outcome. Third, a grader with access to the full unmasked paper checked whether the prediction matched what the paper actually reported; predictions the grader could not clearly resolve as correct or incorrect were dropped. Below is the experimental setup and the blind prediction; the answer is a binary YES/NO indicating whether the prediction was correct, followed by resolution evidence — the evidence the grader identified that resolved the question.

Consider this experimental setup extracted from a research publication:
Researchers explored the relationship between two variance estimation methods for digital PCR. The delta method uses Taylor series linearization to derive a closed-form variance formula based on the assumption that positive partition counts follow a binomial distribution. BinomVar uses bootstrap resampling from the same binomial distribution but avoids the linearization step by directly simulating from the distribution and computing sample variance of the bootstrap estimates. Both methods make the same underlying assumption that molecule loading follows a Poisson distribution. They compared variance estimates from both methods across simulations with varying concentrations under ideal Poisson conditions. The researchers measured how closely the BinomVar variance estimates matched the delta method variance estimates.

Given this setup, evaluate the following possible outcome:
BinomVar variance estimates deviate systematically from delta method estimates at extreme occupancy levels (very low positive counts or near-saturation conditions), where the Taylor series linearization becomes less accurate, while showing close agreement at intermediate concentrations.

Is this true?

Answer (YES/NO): NO